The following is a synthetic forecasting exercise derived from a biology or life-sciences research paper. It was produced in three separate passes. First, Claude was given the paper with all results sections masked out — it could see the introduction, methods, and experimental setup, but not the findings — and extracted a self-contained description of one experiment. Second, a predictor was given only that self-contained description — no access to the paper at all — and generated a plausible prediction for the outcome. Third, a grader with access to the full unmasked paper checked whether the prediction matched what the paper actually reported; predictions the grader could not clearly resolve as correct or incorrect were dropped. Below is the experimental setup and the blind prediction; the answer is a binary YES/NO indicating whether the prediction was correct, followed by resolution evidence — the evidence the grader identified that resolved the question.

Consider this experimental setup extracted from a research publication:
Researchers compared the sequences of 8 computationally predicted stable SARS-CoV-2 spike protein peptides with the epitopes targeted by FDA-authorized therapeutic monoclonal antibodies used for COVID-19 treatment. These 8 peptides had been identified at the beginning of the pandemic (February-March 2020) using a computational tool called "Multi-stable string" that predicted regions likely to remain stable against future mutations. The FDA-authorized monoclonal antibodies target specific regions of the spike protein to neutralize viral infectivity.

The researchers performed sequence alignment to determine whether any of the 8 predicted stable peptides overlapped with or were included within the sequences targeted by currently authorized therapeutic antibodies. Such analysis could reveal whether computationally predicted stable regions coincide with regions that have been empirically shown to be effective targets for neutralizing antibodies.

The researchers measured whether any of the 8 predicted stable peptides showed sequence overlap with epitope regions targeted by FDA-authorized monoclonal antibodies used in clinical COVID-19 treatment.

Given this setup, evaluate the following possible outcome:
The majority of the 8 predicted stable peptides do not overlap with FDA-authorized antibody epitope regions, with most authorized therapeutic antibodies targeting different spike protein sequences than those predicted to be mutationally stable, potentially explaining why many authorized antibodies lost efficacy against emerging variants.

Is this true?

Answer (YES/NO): NO